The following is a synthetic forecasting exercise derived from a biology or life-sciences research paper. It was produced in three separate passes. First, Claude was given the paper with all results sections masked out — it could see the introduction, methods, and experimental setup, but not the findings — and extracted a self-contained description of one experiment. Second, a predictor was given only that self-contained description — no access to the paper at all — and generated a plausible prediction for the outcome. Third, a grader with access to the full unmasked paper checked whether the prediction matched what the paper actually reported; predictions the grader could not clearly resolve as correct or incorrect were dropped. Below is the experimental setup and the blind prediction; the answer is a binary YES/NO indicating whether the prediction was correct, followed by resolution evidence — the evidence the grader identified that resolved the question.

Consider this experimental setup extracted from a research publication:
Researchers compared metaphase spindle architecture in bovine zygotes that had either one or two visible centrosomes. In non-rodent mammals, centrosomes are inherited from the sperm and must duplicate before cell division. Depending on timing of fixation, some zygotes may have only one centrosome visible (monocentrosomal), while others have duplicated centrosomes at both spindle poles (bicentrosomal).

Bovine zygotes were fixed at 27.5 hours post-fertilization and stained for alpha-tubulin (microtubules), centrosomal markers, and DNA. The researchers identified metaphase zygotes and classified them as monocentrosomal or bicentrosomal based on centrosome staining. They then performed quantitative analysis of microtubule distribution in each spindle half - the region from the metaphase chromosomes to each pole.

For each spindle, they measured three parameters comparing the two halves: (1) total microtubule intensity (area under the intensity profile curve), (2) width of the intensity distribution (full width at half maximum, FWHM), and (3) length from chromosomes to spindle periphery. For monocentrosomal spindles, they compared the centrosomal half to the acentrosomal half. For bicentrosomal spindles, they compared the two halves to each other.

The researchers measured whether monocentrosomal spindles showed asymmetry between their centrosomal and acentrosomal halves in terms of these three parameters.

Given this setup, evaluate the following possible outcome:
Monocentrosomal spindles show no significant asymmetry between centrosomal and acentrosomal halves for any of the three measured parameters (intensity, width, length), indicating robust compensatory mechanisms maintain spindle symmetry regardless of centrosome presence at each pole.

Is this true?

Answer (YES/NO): YES